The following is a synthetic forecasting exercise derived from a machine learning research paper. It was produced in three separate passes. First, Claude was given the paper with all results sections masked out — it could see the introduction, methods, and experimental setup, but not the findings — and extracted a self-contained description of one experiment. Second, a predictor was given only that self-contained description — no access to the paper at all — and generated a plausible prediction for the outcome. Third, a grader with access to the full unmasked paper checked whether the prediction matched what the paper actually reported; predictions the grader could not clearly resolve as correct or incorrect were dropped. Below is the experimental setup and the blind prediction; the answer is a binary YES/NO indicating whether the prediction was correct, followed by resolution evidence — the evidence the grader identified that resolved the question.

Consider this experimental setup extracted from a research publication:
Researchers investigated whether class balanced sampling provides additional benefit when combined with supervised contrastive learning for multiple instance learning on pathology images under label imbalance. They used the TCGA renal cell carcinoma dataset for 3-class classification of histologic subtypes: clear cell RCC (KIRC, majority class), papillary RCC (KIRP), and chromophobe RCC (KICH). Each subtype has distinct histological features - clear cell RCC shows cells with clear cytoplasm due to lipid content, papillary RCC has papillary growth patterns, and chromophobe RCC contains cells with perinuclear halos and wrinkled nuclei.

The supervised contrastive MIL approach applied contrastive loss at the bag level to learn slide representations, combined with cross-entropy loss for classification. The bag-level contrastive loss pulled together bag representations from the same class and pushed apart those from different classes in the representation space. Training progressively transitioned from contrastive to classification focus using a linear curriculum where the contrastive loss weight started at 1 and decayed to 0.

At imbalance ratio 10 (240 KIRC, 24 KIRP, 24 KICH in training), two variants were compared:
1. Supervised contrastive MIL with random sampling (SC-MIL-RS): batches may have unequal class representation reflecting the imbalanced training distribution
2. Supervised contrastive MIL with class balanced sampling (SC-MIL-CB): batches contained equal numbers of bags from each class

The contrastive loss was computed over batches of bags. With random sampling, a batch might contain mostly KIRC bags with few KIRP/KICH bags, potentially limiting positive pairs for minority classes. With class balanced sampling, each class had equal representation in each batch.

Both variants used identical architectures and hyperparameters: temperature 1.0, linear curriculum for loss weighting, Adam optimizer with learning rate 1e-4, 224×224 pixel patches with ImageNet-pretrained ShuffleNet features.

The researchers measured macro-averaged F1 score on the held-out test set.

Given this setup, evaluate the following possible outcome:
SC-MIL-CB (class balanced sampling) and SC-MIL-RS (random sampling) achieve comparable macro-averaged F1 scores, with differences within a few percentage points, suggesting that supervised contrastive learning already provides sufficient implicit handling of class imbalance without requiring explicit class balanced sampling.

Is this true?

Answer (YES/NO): NO